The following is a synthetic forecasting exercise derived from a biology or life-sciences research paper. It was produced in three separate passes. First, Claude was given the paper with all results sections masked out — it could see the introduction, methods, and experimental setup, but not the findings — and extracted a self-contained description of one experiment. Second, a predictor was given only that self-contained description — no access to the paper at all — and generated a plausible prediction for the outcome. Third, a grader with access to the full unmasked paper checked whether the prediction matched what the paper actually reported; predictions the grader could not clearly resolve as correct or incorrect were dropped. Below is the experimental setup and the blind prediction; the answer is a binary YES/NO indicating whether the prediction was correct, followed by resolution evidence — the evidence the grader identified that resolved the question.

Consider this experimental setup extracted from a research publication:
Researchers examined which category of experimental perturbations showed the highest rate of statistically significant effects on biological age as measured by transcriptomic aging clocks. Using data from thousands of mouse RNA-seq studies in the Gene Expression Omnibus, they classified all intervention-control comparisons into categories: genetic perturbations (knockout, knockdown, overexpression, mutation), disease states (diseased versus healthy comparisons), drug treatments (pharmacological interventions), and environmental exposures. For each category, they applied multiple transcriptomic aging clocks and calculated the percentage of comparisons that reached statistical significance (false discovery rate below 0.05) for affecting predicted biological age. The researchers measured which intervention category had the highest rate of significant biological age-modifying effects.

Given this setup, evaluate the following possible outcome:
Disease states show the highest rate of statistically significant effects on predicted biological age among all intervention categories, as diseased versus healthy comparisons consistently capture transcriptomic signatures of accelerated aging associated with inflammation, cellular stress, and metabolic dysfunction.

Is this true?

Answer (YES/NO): YES